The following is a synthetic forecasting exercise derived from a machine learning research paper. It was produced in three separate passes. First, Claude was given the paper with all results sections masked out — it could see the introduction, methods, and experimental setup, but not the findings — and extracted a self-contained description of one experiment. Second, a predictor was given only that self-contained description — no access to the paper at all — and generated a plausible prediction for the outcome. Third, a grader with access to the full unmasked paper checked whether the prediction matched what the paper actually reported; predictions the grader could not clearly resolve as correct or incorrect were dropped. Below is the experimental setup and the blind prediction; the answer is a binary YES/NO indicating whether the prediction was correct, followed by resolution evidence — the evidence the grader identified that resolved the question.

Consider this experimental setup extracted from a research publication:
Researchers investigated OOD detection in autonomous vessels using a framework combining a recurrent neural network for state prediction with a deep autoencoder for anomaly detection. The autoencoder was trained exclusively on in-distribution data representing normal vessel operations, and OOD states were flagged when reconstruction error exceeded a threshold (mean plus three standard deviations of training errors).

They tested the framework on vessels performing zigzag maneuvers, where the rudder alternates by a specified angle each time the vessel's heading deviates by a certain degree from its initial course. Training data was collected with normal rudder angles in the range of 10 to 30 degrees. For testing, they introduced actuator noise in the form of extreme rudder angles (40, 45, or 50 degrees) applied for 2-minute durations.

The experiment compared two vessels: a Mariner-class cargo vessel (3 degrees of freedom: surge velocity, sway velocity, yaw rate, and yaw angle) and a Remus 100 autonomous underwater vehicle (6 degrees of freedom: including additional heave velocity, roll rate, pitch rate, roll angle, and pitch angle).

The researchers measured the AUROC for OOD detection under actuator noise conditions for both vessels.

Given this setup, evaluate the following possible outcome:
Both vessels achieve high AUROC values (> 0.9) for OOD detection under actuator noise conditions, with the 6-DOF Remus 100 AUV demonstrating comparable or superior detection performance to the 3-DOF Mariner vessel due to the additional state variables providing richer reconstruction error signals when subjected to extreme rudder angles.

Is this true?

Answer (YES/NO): NO